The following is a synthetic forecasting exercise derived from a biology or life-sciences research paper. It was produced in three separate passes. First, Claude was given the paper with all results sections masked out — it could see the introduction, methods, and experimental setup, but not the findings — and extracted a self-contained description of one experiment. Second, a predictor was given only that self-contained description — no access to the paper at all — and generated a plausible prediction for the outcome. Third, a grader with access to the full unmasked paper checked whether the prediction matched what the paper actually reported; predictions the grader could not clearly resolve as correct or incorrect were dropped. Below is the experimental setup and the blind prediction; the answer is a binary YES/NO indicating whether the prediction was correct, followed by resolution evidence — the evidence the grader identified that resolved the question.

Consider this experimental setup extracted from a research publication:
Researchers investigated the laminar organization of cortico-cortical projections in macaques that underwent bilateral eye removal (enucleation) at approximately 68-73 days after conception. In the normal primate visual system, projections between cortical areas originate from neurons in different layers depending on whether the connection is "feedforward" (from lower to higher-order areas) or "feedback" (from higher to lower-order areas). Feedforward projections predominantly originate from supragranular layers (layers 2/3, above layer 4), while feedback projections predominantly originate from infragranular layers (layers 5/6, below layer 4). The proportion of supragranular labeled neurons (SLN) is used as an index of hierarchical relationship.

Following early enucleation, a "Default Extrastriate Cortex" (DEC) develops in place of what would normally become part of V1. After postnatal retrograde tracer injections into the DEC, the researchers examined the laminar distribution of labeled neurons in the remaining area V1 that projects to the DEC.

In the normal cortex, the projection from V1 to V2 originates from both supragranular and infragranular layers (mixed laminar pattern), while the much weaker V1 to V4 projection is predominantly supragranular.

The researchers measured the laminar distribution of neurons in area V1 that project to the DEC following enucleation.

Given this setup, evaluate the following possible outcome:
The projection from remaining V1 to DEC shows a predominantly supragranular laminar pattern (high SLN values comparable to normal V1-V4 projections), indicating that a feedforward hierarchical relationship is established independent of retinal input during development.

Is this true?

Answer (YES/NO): NO